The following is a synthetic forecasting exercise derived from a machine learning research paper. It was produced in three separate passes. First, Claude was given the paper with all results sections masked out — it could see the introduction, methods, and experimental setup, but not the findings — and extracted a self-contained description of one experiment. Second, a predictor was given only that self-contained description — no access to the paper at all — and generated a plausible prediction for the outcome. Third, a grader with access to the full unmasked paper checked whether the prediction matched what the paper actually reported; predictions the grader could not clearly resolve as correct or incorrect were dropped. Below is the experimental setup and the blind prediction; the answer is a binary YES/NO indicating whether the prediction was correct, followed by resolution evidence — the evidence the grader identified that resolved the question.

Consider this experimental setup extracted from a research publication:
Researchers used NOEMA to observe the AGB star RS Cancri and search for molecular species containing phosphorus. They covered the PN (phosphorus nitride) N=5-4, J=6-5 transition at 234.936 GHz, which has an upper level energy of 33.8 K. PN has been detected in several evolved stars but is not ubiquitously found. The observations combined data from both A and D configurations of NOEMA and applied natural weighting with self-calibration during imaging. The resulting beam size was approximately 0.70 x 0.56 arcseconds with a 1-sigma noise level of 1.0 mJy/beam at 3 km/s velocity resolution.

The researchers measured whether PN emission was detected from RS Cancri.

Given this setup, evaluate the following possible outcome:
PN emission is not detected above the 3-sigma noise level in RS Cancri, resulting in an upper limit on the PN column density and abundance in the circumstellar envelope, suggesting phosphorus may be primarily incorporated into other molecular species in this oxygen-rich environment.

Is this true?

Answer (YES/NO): NO